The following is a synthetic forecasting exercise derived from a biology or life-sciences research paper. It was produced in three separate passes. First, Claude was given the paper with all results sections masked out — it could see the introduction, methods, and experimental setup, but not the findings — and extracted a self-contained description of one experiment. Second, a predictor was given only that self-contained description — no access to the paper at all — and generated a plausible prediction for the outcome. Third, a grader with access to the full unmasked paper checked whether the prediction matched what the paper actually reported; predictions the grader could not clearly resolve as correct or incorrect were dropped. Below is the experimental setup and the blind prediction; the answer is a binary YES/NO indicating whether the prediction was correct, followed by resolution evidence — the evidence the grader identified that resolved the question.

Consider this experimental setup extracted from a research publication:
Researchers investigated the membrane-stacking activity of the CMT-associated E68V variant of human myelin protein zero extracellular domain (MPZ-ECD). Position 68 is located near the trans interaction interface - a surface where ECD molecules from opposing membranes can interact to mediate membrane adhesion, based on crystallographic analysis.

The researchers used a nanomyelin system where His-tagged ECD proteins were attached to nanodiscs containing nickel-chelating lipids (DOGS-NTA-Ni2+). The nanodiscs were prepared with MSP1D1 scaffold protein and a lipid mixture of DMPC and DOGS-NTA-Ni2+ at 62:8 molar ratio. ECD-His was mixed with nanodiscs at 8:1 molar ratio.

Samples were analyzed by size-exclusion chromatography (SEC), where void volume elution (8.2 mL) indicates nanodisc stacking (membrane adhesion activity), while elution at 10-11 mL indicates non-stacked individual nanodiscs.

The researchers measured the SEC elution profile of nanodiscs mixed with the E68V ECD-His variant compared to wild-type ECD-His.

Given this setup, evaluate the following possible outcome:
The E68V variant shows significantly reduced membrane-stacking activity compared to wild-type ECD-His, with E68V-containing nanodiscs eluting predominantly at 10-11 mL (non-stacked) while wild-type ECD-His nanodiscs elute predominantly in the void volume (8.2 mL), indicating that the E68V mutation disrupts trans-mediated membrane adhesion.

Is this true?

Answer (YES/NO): NO